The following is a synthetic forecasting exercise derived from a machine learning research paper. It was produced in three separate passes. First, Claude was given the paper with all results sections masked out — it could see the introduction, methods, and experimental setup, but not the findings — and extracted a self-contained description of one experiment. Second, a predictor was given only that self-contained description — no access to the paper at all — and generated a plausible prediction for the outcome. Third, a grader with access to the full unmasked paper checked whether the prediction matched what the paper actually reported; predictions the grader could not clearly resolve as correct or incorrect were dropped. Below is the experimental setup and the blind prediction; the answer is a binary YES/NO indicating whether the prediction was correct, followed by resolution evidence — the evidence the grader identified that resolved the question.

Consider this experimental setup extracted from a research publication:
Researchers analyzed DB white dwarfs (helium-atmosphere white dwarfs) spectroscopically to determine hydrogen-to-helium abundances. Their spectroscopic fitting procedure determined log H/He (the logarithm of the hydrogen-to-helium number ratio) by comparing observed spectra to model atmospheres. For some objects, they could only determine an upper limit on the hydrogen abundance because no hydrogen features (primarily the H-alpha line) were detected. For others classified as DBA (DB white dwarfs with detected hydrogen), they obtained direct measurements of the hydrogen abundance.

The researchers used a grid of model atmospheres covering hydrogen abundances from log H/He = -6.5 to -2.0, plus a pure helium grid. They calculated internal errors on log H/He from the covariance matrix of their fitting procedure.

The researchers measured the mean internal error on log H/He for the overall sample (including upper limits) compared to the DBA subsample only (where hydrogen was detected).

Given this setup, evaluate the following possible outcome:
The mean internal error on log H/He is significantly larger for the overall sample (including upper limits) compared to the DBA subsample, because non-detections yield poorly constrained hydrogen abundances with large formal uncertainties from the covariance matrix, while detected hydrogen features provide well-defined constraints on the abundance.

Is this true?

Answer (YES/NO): YES